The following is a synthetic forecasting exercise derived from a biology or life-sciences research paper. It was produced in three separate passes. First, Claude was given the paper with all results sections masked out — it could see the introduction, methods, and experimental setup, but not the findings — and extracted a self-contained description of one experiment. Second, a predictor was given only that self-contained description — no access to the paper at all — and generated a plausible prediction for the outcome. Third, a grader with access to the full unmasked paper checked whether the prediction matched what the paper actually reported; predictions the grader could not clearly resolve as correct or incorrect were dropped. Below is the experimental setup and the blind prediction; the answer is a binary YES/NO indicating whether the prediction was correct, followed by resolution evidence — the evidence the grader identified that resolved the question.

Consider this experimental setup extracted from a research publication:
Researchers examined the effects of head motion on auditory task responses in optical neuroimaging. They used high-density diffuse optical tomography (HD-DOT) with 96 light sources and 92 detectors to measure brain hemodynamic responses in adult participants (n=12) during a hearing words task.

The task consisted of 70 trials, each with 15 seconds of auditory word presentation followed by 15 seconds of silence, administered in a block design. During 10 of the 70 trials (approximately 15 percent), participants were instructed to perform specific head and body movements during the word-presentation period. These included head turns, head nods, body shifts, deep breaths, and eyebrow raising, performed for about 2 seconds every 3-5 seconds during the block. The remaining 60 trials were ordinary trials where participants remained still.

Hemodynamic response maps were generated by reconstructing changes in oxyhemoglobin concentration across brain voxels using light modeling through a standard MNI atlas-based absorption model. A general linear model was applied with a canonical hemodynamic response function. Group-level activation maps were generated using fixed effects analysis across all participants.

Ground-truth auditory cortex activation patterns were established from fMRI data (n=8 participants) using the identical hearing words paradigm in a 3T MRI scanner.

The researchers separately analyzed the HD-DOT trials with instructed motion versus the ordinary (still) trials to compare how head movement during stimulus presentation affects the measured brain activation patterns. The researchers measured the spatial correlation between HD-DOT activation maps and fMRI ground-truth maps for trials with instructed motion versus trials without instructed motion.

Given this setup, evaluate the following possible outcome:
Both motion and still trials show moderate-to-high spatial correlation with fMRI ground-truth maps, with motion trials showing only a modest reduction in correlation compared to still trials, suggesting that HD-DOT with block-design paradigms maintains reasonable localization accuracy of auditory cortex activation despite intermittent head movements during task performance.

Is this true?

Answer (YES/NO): NO